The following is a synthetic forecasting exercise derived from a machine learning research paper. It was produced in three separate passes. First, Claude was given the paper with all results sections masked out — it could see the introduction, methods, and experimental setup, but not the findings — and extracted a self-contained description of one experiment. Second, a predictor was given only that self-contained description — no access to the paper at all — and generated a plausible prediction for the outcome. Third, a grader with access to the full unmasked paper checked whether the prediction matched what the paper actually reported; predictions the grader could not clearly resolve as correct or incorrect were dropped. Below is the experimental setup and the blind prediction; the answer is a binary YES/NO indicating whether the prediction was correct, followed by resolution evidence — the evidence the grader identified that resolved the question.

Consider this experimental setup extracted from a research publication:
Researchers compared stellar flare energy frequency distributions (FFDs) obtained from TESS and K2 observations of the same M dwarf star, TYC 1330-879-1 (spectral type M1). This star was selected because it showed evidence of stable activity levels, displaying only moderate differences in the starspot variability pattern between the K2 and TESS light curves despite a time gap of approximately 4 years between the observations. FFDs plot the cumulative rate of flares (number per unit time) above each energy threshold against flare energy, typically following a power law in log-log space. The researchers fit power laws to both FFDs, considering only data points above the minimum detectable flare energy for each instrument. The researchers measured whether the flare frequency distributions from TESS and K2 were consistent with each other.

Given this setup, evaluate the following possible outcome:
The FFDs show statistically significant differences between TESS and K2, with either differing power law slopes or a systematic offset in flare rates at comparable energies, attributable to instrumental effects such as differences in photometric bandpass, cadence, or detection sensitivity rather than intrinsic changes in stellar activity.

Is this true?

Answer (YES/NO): NO